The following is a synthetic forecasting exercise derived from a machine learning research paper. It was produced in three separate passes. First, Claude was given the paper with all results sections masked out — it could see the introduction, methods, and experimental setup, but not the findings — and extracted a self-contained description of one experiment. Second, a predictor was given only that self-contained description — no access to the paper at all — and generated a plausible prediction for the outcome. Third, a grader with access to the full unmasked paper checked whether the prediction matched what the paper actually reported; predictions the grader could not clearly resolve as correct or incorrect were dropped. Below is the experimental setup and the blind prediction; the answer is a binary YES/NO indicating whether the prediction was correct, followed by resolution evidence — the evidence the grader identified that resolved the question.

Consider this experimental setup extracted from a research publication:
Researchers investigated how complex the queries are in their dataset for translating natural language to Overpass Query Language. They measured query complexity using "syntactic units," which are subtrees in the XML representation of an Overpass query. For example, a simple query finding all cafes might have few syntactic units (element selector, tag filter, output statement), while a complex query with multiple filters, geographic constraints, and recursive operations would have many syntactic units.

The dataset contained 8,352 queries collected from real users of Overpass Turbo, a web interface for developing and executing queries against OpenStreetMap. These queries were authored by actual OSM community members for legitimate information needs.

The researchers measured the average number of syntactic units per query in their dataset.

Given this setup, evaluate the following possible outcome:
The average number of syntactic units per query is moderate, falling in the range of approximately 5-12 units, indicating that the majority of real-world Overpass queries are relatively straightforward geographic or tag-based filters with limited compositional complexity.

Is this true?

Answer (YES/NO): YES